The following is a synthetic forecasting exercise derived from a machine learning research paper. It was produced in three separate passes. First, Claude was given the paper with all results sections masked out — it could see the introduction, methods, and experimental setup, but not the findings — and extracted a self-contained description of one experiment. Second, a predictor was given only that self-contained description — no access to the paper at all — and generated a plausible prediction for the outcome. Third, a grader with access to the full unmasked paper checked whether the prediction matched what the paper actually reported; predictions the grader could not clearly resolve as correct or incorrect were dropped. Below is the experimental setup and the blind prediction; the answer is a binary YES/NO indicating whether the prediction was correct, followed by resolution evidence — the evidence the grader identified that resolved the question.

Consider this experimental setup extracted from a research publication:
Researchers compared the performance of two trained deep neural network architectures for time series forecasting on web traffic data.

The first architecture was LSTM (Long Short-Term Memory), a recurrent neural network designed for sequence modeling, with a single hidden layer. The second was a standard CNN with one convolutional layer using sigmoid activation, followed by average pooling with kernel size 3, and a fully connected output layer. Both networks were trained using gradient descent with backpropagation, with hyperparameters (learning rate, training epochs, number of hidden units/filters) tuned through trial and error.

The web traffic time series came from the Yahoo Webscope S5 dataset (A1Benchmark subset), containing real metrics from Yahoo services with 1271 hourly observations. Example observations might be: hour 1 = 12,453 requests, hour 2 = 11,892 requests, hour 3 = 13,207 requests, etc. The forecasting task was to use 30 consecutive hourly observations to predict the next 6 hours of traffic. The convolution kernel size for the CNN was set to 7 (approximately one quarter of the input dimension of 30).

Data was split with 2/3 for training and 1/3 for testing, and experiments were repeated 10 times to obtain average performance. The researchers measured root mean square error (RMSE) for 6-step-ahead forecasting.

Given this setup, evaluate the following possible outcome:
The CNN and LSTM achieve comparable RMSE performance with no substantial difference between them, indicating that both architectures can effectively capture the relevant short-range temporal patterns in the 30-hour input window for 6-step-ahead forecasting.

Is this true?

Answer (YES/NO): NO